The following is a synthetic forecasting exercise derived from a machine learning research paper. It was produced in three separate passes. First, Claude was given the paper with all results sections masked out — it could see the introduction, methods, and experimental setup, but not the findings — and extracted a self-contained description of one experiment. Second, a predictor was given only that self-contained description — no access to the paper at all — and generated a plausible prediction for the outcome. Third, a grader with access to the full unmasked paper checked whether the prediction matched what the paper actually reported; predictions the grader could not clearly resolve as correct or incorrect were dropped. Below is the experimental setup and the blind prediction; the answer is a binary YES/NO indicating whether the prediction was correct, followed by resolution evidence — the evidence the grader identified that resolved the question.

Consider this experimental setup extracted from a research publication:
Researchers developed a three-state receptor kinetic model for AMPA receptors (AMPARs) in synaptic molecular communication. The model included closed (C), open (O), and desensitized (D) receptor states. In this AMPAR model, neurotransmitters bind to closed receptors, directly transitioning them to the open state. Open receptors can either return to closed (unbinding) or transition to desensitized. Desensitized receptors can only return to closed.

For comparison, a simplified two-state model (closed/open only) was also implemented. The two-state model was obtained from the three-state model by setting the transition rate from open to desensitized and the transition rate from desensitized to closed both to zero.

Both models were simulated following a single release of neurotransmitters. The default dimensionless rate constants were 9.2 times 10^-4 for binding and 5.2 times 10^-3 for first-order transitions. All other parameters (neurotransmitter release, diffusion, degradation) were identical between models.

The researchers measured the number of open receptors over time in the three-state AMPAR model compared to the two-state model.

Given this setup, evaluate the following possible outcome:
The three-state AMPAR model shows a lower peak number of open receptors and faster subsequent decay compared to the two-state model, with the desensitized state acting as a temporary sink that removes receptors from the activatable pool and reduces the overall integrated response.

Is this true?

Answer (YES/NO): YES